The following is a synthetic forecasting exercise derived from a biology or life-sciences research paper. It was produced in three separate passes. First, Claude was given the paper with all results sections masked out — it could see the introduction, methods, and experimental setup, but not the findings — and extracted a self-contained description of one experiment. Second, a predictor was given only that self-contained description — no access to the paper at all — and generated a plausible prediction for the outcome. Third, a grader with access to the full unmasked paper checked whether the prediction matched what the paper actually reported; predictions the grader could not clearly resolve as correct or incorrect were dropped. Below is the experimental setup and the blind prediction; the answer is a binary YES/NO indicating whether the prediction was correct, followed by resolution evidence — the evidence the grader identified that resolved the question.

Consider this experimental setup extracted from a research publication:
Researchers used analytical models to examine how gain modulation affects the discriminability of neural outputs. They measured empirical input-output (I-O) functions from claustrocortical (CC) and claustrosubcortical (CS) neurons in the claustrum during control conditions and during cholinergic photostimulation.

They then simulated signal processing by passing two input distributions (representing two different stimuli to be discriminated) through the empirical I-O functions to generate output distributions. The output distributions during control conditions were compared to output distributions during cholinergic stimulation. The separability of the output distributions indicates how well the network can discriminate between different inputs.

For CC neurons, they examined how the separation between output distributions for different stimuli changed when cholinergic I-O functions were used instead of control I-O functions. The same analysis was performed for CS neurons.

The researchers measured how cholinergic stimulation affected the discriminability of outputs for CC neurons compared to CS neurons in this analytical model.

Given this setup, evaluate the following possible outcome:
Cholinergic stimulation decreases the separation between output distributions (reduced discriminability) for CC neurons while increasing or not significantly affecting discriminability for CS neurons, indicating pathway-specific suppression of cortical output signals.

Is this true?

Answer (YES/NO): NO